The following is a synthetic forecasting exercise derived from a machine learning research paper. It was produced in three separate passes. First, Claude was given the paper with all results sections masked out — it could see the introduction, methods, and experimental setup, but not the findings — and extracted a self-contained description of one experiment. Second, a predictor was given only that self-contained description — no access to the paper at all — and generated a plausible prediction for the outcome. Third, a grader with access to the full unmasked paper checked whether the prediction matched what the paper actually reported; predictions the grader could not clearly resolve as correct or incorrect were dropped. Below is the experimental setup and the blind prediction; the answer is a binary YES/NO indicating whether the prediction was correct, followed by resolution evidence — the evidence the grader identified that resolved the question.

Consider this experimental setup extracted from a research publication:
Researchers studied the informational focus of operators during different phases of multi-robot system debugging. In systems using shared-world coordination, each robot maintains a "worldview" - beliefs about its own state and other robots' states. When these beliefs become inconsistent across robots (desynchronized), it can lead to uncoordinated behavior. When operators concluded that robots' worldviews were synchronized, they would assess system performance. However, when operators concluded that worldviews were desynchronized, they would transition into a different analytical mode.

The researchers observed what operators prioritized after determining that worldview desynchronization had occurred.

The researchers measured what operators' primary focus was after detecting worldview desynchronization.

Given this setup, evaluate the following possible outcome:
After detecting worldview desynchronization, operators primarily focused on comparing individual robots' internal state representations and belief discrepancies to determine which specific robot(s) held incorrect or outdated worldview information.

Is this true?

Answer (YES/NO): YES